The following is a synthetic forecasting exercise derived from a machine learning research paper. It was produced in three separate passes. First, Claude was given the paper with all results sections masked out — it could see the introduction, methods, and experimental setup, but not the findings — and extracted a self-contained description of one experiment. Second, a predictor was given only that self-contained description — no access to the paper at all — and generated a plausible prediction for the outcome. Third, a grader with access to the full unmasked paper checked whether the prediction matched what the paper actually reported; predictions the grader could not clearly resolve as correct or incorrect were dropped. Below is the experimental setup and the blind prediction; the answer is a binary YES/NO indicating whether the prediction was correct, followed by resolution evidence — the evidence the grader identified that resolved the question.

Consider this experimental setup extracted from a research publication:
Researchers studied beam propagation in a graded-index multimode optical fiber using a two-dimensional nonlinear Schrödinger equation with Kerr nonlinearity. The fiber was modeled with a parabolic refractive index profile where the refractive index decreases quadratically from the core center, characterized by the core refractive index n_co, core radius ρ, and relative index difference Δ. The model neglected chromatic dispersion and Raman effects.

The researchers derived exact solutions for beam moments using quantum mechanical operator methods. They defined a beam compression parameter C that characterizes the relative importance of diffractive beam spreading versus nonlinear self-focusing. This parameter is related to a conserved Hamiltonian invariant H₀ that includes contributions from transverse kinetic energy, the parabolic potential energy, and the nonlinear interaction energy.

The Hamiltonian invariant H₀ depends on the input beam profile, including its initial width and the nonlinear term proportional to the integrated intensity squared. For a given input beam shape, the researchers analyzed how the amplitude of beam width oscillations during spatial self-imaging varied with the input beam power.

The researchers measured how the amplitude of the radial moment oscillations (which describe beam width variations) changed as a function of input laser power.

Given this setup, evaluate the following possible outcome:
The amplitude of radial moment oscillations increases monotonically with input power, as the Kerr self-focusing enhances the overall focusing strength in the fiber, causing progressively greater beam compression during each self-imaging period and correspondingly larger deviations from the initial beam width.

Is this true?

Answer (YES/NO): YES